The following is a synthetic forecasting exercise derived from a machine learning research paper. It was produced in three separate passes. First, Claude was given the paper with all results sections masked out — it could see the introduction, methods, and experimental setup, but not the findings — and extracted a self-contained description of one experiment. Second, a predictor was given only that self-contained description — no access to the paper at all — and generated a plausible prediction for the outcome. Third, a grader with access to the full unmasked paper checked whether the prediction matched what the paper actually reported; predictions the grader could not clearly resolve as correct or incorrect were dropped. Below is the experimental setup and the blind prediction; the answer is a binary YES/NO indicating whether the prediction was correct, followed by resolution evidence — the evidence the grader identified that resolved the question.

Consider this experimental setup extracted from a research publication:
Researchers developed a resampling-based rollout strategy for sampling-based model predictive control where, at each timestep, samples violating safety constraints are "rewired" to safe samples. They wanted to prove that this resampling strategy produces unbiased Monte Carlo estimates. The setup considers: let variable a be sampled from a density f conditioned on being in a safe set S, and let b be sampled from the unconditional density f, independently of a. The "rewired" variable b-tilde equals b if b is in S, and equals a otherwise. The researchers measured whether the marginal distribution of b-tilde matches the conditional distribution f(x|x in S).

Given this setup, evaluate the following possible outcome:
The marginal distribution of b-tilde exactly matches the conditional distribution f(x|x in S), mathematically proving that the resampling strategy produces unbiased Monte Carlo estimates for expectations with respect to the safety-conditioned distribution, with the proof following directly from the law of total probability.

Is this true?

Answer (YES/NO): YES